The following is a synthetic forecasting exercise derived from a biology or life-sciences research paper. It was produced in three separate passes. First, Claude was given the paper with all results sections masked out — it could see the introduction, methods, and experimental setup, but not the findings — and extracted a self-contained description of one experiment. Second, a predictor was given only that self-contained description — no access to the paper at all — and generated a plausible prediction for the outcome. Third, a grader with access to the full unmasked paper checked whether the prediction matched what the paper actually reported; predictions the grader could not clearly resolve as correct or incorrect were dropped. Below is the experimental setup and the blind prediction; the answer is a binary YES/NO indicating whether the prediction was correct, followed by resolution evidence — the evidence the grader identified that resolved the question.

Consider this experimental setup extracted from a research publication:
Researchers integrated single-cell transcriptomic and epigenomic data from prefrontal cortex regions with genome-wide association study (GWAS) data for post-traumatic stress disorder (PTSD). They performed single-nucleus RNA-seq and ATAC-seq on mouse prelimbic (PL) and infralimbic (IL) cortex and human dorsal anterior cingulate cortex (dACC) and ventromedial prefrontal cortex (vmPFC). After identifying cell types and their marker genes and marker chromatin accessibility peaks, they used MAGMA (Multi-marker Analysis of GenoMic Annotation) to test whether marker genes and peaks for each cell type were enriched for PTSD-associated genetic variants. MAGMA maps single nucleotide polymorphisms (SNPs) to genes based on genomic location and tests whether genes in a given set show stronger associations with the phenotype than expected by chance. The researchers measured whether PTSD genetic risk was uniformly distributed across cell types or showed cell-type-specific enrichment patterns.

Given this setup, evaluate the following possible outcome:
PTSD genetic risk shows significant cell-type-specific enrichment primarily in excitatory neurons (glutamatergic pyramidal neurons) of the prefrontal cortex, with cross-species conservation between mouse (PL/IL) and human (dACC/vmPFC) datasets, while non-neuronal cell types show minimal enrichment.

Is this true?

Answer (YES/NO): NO